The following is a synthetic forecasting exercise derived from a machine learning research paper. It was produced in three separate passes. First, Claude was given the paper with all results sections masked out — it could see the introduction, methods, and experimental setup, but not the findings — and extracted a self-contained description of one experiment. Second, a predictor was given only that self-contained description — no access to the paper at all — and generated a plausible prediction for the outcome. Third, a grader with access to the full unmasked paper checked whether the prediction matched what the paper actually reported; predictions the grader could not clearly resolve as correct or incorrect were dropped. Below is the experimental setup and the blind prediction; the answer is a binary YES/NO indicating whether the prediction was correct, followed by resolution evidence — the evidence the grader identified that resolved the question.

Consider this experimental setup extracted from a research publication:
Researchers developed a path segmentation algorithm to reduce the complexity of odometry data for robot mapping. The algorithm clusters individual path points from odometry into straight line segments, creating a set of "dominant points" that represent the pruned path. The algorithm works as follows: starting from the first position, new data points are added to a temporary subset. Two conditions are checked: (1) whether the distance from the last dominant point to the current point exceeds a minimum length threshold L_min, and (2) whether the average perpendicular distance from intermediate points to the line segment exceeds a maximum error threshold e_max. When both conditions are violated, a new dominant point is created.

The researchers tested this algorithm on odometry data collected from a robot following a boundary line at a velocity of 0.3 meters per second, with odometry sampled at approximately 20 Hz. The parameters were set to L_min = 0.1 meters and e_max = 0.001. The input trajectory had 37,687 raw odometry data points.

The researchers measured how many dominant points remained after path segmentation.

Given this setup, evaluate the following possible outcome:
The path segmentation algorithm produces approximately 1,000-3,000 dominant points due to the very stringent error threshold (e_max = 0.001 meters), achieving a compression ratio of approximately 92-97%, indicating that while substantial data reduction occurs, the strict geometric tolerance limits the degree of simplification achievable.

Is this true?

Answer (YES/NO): NO